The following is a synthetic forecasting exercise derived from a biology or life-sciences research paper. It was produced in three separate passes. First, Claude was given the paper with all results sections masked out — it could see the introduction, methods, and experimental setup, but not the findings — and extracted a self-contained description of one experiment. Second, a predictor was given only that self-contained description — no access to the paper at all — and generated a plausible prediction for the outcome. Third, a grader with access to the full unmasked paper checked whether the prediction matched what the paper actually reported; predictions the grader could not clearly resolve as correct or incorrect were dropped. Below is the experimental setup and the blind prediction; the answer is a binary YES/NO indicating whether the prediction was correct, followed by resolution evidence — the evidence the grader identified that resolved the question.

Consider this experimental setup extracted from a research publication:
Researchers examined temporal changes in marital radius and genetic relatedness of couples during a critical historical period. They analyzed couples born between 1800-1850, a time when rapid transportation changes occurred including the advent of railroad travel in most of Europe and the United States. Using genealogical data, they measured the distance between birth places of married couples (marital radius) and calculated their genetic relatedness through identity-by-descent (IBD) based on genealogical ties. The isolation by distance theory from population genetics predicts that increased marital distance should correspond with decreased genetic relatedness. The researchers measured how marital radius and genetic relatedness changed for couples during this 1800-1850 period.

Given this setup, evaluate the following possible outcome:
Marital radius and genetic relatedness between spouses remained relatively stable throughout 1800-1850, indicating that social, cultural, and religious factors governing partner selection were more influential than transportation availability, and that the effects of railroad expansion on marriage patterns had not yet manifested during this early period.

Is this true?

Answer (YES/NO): NO